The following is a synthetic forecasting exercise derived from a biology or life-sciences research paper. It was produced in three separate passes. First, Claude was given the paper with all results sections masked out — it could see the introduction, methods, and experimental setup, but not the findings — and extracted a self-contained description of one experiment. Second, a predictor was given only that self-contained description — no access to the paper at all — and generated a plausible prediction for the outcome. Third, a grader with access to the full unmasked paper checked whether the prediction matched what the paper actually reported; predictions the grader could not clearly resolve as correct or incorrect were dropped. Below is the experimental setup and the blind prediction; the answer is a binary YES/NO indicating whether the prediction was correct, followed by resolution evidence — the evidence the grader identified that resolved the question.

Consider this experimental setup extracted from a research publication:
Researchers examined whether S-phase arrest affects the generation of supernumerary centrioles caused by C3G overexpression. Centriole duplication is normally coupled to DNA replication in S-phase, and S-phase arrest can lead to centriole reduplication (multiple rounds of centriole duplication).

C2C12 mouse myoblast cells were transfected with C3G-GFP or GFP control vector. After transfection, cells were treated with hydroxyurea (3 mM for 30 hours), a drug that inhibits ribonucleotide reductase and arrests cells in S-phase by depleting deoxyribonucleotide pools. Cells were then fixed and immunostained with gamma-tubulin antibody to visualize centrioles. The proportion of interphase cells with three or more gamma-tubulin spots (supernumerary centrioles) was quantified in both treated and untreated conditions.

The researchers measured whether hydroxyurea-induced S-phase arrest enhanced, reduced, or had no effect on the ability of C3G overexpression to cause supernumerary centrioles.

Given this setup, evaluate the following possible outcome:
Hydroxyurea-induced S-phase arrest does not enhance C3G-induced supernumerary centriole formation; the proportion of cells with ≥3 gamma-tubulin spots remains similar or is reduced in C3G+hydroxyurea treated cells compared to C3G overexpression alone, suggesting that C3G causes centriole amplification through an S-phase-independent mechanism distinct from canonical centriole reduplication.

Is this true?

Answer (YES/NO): NO